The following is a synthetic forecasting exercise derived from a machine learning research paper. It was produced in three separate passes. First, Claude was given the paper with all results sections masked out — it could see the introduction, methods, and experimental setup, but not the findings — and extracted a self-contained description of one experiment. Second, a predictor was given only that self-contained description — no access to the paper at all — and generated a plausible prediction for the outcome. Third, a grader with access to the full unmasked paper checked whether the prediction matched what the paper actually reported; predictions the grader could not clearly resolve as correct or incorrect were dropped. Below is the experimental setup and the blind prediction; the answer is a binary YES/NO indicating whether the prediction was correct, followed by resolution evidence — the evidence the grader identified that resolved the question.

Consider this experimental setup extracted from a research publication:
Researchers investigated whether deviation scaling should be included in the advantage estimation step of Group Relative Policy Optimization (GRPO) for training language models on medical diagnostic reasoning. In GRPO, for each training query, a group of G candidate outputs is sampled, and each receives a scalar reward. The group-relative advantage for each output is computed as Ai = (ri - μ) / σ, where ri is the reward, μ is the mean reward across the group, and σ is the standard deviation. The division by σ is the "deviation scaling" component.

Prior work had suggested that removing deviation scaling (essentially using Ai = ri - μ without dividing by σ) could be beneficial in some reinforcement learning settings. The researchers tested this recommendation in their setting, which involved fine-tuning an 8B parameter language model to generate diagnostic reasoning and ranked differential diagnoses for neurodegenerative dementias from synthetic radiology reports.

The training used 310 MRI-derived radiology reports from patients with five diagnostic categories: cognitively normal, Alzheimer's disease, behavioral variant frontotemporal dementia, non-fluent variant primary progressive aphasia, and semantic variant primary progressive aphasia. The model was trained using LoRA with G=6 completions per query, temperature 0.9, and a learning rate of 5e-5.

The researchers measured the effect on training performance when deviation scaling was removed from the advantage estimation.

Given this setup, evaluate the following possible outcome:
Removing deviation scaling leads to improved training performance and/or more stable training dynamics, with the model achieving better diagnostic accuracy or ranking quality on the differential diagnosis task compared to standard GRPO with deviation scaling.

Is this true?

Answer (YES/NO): NO